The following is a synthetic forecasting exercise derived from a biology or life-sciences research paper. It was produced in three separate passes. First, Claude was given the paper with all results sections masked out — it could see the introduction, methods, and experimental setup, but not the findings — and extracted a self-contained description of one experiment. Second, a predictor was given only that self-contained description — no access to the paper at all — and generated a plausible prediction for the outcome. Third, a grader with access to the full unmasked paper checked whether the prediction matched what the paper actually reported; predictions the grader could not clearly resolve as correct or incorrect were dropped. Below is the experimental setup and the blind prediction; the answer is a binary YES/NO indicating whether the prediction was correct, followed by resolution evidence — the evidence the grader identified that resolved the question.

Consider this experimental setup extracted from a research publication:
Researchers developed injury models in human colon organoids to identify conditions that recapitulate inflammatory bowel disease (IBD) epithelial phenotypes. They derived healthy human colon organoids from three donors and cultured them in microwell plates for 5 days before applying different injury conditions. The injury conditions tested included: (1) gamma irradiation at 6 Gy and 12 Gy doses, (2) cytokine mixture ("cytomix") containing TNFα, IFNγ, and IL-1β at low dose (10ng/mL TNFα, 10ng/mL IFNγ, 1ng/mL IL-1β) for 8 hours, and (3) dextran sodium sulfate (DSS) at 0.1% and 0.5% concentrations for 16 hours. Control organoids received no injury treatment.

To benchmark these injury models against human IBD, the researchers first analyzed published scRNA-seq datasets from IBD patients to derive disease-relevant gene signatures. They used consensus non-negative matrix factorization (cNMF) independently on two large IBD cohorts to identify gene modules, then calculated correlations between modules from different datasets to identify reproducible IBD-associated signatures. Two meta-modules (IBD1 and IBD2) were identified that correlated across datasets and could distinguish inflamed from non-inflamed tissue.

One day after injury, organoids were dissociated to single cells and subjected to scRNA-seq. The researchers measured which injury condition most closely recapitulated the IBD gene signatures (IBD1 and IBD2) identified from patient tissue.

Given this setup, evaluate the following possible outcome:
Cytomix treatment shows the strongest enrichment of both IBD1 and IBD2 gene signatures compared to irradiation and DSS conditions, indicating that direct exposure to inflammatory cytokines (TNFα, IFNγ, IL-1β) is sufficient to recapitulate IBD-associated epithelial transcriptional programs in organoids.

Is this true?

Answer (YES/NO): YES